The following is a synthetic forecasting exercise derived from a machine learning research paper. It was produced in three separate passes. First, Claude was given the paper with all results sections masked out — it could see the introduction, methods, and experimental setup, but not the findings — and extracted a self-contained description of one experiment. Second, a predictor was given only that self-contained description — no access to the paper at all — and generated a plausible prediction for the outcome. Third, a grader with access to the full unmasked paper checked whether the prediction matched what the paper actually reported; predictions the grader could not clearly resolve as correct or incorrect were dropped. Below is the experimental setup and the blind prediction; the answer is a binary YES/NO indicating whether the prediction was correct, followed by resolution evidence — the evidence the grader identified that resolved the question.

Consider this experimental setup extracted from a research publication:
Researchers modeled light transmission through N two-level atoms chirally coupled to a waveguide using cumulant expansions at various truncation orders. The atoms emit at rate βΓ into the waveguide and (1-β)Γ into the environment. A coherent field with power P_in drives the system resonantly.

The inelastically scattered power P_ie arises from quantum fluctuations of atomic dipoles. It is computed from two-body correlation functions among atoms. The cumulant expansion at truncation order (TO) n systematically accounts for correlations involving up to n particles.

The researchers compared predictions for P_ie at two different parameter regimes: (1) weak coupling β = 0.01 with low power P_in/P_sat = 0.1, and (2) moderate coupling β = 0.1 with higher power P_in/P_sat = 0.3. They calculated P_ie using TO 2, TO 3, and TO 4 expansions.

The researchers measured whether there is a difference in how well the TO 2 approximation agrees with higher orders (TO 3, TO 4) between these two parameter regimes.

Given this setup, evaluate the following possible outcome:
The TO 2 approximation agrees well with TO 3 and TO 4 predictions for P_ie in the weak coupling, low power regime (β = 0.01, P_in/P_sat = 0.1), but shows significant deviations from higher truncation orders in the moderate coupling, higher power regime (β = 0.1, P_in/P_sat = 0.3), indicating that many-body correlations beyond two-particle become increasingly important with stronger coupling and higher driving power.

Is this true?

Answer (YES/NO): YES